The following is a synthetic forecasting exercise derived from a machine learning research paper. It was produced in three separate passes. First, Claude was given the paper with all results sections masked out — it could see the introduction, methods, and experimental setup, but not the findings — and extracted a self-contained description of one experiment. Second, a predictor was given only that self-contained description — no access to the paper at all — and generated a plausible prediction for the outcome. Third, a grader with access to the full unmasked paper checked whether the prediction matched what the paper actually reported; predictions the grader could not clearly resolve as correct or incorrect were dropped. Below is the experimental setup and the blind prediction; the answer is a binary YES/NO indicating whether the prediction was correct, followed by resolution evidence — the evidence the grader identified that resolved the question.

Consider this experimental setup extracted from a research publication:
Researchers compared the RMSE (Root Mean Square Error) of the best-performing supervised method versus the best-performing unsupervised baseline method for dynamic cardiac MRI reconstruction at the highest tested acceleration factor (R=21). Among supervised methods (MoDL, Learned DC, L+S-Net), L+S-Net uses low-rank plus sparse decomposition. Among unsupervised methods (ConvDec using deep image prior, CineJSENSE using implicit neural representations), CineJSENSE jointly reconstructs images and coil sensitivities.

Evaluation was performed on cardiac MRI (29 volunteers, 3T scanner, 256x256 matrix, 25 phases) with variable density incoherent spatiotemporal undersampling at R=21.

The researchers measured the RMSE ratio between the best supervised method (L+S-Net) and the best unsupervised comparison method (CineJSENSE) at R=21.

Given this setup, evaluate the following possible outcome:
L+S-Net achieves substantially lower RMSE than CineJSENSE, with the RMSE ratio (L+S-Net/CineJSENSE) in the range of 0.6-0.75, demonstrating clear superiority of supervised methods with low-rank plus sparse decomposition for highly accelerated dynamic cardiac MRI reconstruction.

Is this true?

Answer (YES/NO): YES